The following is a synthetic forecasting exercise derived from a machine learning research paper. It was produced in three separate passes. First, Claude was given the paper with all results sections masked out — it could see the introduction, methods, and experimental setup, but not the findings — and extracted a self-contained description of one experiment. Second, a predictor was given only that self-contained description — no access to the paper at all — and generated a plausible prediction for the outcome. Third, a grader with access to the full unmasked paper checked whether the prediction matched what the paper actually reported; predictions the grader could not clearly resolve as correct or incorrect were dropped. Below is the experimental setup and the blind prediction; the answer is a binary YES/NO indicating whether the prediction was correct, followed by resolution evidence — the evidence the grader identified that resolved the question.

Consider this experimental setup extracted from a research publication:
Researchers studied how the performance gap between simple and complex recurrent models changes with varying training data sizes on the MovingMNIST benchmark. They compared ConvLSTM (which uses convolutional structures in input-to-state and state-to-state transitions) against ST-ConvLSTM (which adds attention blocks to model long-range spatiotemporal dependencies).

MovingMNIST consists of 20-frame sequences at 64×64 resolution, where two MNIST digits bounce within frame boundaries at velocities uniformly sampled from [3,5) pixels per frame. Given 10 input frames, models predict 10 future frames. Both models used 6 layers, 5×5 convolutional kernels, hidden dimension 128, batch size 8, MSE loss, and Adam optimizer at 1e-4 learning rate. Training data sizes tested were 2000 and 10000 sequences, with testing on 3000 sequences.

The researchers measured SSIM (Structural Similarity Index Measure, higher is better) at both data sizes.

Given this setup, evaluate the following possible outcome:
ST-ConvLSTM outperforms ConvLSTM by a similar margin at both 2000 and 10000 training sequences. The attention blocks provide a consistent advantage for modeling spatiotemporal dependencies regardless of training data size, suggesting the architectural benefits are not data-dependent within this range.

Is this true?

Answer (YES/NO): NO